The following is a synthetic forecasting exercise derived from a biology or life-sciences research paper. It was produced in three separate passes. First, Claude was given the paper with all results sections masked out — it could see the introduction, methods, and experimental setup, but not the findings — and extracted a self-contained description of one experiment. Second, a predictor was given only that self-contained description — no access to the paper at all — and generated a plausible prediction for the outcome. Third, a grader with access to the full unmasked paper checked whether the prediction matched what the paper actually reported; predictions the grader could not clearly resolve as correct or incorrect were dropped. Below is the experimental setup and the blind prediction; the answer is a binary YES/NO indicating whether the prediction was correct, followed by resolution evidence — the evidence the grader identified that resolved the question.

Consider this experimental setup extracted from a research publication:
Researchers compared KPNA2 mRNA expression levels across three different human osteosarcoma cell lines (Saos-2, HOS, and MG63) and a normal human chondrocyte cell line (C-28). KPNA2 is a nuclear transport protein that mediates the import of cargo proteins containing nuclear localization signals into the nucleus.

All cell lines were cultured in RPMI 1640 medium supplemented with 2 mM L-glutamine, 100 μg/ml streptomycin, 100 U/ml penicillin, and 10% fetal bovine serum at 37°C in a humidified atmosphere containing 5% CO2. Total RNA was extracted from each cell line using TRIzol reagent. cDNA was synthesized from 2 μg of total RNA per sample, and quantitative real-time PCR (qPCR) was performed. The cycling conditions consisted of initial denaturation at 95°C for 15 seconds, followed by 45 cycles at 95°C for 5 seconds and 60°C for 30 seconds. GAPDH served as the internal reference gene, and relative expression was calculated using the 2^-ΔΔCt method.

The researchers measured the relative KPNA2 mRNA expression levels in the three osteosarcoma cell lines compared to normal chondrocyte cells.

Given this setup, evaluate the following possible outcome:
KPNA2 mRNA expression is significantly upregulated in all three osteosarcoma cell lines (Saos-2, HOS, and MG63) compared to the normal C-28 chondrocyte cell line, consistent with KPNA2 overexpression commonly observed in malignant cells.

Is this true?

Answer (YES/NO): YES